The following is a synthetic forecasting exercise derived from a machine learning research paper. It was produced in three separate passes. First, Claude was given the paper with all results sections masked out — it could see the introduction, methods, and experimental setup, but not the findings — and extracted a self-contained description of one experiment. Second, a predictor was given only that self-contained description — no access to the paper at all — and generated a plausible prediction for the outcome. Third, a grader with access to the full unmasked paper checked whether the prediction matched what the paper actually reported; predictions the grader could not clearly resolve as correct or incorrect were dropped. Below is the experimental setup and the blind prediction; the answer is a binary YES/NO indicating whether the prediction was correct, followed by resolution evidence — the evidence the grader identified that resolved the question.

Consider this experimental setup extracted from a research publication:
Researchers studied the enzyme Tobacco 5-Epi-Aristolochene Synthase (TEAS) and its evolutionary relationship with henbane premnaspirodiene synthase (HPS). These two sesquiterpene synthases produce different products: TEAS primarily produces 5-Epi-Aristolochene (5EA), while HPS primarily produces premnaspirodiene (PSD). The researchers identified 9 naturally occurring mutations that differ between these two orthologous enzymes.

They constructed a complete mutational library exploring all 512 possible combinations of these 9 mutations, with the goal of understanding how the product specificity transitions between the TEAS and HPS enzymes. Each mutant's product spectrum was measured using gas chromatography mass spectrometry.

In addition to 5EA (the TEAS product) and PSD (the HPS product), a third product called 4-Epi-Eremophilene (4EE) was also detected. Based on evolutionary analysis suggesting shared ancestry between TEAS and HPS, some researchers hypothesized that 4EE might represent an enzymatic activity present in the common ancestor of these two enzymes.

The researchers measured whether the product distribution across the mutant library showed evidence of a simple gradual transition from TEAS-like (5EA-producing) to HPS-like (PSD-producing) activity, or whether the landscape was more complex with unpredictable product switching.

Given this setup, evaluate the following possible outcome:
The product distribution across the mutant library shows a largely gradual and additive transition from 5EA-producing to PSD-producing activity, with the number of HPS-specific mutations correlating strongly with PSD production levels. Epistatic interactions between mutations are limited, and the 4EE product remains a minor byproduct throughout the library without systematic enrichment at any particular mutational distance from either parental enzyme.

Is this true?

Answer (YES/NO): NO